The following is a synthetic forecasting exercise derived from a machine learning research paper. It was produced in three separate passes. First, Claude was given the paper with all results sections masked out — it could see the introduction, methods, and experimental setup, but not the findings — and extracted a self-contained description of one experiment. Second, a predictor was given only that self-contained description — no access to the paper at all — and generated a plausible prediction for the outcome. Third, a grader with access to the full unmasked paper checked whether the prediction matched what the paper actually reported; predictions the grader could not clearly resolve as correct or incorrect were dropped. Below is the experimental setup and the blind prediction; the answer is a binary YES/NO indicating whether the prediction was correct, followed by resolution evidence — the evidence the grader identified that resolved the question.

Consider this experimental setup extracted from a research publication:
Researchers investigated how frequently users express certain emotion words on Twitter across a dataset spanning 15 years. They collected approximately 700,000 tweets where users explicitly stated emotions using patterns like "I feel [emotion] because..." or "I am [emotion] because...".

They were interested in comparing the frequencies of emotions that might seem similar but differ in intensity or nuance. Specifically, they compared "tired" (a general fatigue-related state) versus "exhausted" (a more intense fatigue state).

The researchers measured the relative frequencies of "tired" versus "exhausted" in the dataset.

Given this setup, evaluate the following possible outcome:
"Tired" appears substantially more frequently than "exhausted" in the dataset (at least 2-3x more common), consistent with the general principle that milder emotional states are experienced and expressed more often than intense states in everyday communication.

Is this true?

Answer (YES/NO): YES